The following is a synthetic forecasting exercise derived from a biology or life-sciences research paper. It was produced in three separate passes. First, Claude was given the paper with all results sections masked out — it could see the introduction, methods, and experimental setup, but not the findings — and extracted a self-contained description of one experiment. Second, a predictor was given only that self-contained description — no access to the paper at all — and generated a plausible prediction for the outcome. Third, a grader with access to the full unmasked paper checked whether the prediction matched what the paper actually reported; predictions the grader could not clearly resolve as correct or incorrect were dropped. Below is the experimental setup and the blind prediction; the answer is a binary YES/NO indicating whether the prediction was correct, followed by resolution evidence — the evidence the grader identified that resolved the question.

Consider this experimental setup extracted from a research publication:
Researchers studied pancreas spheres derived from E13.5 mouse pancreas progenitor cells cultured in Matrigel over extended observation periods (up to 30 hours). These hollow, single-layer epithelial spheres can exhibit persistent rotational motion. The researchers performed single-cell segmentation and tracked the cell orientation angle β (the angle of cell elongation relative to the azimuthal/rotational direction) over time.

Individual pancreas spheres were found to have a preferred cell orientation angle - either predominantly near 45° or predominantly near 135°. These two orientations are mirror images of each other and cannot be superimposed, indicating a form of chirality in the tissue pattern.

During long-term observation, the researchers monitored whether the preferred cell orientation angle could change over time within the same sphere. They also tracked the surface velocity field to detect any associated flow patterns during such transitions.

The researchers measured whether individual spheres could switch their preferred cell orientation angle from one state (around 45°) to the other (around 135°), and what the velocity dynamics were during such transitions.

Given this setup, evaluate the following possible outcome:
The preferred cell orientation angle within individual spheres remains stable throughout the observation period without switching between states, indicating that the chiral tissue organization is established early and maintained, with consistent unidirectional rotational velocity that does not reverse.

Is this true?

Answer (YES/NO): NO